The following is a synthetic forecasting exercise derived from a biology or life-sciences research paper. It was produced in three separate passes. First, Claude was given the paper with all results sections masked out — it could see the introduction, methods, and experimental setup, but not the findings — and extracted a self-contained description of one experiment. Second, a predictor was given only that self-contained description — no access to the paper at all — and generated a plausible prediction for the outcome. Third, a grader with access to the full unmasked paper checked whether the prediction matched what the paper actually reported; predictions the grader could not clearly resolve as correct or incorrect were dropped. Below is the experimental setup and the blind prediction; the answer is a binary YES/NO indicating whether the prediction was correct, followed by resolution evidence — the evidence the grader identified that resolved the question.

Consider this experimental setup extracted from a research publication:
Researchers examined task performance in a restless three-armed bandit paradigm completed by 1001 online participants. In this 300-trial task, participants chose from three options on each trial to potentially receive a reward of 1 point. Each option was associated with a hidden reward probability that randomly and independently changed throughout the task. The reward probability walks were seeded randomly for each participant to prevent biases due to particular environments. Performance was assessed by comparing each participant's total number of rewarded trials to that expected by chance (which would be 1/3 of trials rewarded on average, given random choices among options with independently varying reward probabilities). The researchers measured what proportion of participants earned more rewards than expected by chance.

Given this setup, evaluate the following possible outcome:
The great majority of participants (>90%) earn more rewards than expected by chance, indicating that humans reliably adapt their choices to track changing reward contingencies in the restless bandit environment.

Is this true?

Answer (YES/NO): YES